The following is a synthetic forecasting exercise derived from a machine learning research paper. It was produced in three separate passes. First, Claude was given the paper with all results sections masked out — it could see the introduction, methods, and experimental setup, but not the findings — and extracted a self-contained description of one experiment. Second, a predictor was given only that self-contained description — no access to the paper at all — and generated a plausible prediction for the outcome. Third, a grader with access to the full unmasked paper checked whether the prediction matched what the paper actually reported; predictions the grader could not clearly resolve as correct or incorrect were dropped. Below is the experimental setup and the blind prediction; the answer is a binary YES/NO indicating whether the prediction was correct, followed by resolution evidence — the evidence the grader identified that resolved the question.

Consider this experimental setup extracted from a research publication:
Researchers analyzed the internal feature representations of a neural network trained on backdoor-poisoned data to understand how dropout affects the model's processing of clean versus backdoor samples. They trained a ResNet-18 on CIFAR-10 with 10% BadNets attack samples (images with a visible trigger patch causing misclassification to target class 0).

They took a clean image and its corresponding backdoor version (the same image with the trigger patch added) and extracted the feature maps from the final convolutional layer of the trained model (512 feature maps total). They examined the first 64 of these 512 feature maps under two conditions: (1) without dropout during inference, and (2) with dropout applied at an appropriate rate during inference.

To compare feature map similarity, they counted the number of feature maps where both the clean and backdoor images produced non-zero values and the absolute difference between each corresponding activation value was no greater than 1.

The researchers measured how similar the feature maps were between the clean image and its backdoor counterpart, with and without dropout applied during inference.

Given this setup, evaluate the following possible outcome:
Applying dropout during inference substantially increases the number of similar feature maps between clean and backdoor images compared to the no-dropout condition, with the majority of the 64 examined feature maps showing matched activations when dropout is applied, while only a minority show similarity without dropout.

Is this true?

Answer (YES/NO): YES